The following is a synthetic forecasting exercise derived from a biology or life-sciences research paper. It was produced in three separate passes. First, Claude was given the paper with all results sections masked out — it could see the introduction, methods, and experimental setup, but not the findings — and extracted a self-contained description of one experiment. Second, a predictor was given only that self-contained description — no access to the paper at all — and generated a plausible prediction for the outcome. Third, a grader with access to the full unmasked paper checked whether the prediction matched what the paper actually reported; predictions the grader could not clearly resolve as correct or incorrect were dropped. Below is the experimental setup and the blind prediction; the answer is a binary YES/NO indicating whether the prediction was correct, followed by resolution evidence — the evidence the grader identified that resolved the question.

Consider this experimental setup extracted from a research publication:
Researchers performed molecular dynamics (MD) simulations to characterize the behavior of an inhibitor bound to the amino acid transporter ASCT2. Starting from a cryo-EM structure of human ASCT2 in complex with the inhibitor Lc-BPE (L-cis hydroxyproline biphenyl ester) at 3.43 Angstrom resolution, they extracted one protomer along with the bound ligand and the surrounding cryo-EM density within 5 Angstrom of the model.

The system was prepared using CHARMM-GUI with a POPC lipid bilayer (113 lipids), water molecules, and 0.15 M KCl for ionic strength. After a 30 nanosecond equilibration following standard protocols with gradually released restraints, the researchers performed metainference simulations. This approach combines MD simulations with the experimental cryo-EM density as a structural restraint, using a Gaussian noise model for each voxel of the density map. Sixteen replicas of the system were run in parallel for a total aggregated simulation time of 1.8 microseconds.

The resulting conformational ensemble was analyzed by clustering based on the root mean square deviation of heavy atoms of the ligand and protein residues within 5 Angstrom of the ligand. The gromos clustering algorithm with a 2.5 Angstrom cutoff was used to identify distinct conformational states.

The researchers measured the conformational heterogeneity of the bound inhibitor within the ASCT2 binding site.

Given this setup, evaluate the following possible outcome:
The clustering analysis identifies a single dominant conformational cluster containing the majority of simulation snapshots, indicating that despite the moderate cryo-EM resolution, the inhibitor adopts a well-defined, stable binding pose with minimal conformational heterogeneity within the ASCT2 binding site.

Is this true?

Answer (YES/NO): NO